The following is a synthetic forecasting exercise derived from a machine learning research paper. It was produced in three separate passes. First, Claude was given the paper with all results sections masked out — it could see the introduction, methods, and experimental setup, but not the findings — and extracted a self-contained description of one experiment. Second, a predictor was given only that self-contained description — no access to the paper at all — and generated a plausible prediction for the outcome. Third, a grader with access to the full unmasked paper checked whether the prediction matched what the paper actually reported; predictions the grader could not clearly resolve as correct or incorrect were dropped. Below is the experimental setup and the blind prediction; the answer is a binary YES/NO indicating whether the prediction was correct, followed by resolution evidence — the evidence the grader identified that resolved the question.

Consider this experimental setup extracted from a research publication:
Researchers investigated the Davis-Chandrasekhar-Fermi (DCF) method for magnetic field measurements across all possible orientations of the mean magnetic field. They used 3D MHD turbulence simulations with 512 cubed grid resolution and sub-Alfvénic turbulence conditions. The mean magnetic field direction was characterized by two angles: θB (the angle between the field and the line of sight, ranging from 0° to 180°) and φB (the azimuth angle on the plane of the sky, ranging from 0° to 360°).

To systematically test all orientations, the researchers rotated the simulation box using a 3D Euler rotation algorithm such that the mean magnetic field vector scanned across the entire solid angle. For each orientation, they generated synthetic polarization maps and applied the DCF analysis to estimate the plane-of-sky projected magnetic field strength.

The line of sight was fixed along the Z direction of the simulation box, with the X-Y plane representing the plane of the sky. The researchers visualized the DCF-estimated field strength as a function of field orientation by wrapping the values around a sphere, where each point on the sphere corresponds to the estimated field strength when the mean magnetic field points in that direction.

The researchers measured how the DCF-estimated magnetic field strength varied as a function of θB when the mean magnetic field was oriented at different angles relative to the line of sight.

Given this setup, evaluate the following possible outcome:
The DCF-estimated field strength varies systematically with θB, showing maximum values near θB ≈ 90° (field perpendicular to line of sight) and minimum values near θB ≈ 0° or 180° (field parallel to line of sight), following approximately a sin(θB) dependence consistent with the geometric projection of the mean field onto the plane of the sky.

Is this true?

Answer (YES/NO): NO